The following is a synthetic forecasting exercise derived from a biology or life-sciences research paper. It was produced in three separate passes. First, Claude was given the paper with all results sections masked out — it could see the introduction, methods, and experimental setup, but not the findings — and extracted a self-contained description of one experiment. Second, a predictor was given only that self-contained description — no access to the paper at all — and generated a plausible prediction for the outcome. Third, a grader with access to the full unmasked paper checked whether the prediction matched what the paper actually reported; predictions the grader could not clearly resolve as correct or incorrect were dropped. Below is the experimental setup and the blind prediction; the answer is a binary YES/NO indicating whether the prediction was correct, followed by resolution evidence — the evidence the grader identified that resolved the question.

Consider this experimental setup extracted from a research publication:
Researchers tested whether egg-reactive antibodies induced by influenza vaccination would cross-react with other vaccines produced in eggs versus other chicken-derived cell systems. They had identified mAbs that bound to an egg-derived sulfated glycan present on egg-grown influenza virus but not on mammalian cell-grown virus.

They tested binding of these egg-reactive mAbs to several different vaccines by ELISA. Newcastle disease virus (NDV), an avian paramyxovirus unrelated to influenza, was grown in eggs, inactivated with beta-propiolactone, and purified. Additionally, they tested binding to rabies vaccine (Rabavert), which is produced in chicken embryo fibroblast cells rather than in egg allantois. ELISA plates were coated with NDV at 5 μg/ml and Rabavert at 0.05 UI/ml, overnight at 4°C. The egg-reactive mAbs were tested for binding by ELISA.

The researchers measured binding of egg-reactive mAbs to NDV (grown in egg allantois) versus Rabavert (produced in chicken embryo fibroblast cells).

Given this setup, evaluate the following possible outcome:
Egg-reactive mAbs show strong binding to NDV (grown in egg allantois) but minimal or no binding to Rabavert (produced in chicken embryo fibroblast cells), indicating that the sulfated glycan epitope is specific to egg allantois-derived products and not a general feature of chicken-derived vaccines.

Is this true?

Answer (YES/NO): YES